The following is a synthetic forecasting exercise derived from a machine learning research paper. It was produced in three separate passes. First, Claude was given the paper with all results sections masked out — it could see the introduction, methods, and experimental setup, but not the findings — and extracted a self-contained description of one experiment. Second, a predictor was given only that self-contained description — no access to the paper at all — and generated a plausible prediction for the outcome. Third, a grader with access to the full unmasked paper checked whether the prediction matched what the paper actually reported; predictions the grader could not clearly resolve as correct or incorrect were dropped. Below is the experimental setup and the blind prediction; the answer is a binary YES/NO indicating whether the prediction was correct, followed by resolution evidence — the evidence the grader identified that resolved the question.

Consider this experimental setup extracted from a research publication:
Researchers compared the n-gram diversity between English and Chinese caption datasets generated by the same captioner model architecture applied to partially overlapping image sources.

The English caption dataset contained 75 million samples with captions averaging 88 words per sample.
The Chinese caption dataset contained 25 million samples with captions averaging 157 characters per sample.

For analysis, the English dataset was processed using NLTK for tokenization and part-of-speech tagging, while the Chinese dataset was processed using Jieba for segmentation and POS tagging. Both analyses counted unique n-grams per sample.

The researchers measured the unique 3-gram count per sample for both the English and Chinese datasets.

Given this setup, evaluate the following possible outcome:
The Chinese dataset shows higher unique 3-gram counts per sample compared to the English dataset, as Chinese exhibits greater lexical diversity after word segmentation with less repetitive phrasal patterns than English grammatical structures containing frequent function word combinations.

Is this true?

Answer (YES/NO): NO